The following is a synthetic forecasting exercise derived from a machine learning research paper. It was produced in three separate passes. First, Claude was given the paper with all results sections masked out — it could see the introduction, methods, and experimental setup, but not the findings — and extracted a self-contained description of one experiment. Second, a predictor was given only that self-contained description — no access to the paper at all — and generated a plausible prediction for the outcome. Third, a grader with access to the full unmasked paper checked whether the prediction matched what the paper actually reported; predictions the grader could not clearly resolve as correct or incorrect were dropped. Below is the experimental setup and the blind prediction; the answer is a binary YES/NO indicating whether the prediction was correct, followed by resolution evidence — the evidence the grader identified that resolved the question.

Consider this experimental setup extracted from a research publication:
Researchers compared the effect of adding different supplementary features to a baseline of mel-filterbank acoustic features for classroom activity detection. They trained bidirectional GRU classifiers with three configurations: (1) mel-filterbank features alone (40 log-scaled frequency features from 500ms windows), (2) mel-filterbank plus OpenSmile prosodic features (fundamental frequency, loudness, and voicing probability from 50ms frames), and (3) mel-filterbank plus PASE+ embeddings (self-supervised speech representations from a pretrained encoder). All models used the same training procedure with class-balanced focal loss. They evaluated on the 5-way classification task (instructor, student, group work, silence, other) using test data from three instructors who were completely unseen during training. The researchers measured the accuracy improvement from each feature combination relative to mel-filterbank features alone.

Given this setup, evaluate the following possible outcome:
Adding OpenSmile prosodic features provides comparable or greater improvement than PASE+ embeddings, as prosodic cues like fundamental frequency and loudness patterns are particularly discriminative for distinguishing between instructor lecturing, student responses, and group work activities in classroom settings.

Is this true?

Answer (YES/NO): NO